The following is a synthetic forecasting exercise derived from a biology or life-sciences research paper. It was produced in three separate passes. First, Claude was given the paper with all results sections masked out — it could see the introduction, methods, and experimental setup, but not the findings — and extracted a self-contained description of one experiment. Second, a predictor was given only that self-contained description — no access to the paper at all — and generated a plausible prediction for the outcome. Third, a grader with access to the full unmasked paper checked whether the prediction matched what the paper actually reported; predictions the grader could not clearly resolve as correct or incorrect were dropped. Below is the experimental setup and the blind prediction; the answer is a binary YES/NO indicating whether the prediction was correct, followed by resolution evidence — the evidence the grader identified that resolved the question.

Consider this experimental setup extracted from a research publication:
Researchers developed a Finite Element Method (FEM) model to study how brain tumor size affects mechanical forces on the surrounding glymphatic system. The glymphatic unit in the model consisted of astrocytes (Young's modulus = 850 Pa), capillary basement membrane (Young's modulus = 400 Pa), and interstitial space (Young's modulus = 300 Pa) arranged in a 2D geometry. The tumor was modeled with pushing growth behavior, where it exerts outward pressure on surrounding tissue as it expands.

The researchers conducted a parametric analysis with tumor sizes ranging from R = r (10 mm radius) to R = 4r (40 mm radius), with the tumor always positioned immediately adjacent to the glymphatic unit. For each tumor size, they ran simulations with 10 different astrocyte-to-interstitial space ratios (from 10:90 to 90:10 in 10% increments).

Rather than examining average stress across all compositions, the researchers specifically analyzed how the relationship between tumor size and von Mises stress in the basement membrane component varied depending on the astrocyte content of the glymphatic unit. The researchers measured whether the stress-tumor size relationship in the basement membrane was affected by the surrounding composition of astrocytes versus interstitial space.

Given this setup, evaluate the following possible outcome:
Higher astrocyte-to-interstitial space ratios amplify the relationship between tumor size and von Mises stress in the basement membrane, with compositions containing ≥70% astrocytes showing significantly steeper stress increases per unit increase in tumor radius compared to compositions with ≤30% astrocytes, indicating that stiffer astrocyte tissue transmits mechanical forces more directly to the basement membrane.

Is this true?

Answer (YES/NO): NO